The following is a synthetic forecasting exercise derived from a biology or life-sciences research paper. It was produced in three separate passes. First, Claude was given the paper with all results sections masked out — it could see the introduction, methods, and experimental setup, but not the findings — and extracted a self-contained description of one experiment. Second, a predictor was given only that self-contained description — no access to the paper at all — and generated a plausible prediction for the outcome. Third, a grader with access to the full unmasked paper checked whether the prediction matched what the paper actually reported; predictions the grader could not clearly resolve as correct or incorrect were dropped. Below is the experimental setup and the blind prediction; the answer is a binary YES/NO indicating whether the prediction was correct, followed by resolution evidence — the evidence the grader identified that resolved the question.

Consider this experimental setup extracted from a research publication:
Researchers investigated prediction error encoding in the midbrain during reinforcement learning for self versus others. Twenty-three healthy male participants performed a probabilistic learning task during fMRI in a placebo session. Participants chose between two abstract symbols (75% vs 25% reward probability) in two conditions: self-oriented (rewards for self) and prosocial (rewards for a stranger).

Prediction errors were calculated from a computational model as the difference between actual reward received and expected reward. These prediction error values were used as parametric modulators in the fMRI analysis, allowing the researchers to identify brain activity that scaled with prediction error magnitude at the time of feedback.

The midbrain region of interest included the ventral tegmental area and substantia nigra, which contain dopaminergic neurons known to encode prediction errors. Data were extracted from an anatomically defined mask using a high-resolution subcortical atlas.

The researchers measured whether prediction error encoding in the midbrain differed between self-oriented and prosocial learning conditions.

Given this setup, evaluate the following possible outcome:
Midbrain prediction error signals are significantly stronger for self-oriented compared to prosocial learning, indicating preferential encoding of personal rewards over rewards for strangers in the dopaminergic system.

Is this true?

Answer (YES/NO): NO